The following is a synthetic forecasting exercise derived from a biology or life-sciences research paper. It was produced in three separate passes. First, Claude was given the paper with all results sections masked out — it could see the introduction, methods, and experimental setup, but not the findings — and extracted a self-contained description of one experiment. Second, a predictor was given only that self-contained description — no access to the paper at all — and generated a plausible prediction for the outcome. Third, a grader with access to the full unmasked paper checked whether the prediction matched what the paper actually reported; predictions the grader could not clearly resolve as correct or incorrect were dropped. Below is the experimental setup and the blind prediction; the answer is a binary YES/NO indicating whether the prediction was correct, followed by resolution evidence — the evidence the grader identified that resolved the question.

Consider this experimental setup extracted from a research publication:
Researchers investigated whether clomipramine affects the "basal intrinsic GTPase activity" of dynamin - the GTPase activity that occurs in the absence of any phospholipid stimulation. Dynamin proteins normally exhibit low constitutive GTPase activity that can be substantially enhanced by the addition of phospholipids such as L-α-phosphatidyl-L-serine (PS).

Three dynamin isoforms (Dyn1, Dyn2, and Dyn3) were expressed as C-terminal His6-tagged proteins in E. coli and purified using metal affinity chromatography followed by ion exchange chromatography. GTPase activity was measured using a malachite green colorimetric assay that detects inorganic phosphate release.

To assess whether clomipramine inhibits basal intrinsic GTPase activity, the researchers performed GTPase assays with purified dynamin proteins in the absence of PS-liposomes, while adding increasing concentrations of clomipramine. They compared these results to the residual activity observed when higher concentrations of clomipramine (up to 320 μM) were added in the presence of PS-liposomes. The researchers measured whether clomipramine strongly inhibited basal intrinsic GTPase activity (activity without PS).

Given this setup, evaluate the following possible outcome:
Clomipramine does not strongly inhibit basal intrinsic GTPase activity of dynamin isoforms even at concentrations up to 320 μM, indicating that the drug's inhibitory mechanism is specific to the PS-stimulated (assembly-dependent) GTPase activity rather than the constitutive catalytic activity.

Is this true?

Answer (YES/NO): YES